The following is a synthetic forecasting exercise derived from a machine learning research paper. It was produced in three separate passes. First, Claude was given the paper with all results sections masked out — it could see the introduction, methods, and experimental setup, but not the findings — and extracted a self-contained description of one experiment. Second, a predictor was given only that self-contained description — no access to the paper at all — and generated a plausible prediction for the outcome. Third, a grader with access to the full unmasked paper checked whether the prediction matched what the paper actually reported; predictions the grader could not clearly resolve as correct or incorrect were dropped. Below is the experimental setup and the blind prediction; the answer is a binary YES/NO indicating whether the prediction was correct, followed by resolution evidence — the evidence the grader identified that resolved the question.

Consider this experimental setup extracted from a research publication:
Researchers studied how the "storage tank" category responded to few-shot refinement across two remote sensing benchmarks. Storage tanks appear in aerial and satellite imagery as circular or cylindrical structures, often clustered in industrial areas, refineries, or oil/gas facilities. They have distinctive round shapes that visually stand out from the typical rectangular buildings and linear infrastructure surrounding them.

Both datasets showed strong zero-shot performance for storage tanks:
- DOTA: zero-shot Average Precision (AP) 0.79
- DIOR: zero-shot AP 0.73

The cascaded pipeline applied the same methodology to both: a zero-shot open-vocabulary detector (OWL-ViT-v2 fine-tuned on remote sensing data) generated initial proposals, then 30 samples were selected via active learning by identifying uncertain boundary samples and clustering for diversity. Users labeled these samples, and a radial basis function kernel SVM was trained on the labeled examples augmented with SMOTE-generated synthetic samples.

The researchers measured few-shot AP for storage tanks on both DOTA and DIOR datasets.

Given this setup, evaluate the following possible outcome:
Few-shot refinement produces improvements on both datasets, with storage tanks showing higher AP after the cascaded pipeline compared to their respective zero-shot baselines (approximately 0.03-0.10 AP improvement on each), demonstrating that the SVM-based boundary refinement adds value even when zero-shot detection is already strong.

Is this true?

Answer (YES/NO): NO